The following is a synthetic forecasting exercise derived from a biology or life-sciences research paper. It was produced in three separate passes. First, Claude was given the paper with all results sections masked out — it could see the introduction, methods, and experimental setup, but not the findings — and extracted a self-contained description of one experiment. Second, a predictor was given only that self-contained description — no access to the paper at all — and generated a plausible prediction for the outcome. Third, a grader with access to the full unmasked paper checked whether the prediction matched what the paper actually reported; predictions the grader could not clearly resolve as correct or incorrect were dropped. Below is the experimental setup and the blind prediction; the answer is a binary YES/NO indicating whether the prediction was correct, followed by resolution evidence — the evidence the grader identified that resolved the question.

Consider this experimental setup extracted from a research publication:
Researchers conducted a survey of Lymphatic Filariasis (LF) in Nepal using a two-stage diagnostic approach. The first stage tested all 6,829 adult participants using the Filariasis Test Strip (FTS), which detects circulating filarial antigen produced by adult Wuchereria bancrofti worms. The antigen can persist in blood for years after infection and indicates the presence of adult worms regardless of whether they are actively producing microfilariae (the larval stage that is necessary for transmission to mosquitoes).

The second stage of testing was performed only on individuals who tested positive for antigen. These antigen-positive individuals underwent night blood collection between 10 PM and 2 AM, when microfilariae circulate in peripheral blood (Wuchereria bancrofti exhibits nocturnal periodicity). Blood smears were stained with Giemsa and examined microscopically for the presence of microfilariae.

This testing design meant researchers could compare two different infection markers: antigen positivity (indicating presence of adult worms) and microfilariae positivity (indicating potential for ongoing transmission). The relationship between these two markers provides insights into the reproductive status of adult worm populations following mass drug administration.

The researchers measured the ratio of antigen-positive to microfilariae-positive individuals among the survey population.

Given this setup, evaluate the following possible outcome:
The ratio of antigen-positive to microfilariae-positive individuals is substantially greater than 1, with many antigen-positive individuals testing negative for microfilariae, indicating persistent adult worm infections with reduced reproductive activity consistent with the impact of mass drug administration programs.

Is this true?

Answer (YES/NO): YES